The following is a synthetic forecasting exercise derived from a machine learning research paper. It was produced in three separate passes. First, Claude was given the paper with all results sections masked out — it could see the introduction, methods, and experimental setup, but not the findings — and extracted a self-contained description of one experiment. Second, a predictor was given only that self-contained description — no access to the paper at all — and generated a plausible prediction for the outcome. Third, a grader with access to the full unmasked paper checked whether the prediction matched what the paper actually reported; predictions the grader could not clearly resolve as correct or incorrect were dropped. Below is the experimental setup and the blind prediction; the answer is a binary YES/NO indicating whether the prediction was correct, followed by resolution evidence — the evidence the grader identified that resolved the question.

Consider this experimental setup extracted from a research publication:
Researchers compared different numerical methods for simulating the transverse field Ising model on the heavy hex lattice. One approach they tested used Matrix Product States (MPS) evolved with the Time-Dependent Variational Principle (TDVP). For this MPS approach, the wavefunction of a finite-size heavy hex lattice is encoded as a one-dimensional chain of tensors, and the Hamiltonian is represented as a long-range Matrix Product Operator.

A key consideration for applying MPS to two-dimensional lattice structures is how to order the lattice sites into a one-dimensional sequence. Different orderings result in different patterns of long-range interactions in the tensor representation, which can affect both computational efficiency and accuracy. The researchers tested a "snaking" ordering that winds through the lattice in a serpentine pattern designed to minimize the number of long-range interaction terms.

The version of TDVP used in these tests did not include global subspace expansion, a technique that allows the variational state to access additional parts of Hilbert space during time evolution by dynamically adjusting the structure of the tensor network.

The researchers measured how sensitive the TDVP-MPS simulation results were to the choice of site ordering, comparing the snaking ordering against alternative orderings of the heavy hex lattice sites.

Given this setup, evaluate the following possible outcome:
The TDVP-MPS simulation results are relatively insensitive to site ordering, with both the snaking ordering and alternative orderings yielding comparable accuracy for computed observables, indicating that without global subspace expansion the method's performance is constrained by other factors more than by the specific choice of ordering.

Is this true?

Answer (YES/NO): NO